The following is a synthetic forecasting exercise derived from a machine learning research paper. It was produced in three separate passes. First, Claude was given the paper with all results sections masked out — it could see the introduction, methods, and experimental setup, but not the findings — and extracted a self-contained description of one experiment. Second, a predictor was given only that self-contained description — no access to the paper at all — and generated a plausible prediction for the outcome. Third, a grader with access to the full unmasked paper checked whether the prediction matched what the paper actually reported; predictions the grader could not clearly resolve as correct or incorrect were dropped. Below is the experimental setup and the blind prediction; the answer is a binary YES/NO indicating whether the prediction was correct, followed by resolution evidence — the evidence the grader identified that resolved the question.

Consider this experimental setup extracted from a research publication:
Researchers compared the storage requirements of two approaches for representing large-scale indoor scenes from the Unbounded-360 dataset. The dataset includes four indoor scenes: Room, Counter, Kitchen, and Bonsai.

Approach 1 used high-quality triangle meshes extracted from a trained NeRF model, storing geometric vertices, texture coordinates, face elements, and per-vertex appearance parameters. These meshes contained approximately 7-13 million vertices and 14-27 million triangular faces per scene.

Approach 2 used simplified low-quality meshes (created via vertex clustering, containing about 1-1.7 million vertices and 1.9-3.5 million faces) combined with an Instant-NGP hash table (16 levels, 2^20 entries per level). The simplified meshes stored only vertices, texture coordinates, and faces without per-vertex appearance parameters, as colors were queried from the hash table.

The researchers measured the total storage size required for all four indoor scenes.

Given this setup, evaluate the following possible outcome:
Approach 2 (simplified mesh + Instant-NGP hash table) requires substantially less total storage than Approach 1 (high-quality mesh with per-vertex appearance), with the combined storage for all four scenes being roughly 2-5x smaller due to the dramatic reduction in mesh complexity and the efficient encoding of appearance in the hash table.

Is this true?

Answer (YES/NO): YES